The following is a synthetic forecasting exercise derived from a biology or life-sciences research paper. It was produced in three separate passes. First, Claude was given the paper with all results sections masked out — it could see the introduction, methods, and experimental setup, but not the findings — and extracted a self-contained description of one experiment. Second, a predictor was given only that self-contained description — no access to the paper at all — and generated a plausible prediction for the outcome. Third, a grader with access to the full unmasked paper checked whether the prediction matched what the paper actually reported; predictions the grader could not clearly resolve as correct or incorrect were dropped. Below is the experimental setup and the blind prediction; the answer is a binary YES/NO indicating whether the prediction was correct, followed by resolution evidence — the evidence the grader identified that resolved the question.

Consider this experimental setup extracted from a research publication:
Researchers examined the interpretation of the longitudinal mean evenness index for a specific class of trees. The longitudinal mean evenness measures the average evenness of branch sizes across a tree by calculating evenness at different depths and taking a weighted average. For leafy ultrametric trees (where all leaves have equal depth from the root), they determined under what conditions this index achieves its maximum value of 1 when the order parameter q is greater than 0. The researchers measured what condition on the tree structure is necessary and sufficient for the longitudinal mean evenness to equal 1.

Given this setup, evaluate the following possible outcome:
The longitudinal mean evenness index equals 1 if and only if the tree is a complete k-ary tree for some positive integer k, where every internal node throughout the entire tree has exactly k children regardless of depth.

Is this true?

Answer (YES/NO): NO